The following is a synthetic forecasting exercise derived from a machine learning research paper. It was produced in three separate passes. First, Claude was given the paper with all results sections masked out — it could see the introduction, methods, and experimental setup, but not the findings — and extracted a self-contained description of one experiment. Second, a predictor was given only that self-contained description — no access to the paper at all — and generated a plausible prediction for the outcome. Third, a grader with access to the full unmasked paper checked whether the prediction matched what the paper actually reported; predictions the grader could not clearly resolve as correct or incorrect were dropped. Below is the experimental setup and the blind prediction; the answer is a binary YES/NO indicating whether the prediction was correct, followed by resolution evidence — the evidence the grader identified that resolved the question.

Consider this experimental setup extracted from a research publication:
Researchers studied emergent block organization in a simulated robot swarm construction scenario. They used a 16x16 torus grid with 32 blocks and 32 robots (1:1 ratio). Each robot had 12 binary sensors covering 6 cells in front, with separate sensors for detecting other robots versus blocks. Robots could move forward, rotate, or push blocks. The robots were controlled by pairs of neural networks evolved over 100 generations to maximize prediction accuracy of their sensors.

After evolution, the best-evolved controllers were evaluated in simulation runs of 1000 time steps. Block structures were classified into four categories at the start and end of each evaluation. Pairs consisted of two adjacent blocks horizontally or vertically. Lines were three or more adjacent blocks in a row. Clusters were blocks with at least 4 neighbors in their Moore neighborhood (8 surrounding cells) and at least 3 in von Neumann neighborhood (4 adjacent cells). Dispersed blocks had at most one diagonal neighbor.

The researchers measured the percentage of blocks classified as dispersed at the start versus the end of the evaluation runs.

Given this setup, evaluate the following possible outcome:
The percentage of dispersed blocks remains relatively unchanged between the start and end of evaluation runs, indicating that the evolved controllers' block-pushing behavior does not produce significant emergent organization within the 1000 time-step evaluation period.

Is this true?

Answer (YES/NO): NO